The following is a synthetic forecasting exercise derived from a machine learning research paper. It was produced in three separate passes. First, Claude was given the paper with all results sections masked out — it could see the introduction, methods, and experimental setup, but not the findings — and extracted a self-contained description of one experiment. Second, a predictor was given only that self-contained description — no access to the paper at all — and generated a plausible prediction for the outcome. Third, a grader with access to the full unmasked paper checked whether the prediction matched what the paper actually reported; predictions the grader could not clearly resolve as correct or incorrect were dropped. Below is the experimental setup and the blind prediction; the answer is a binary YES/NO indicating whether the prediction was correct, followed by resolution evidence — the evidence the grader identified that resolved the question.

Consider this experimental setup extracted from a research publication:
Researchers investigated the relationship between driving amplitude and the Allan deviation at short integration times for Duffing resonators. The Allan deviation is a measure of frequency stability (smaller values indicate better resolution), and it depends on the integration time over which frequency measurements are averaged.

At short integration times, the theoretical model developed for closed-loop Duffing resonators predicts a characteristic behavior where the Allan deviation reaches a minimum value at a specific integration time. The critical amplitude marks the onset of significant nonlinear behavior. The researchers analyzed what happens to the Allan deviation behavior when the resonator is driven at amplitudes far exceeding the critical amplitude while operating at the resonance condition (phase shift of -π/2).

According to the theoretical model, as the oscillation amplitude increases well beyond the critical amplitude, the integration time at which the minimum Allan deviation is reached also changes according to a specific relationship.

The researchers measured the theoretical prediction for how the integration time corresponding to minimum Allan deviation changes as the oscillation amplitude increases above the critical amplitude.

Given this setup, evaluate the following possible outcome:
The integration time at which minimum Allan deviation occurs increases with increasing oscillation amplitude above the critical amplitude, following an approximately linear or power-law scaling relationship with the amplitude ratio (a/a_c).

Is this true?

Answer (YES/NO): NO